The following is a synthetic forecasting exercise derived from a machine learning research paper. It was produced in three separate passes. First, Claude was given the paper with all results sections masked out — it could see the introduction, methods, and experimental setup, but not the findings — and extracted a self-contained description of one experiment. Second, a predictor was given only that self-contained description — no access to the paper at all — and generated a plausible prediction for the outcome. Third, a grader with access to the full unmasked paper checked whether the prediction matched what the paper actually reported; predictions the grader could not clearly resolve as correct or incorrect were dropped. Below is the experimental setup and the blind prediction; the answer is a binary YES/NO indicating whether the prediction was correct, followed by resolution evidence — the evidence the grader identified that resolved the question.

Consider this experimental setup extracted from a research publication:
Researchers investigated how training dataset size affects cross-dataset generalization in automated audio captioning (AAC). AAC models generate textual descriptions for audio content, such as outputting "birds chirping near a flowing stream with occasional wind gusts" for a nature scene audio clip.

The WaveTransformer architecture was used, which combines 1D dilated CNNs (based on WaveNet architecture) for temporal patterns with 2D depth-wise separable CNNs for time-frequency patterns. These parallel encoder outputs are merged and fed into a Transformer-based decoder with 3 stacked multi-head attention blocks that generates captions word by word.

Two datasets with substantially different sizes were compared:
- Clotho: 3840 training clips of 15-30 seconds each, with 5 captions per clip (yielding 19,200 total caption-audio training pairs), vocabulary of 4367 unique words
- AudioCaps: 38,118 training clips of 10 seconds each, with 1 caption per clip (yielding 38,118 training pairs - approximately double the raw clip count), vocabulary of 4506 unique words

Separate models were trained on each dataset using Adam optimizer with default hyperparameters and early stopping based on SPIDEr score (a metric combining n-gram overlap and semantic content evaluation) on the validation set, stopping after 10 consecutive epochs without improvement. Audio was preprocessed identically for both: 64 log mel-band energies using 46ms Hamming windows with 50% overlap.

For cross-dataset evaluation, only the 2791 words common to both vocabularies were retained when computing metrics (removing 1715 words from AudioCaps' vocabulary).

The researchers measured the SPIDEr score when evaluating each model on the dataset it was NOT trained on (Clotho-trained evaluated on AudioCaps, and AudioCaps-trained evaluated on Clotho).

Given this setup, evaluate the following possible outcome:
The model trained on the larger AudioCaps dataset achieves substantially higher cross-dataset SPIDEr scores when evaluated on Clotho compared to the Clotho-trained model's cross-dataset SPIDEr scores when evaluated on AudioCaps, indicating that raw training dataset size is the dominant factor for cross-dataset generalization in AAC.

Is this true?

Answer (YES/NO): NO